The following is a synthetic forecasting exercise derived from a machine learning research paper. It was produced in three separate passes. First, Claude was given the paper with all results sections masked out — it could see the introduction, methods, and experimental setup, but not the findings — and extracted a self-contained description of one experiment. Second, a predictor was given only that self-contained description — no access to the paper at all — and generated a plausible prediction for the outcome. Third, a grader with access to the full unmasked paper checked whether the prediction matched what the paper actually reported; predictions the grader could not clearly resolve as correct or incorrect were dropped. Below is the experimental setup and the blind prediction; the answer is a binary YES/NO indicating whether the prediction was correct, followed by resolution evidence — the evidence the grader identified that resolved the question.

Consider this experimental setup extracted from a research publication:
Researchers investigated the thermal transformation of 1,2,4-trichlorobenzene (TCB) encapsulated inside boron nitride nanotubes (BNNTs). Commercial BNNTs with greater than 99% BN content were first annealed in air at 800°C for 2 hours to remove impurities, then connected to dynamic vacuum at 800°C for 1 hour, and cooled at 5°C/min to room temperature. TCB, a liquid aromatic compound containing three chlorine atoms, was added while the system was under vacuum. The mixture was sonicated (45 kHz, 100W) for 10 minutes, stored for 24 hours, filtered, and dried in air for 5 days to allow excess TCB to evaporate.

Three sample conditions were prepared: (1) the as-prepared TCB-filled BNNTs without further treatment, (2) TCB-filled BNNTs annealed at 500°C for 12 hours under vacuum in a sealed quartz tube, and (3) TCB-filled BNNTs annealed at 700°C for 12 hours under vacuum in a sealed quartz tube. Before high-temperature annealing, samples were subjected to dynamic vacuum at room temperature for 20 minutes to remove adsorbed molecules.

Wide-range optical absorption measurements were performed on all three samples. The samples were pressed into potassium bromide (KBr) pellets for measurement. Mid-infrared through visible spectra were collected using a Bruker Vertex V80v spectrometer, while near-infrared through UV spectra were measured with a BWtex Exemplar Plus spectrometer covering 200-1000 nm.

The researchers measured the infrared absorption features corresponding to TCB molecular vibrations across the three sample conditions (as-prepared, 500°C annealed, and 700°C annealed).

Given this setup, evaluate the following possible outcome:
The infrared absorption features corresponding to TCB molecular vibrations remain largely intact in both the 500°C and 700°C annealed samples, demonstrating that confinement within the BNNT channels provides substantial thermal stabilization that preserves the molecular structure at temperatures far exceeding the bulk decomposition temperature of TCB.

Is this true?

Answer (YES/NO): NO